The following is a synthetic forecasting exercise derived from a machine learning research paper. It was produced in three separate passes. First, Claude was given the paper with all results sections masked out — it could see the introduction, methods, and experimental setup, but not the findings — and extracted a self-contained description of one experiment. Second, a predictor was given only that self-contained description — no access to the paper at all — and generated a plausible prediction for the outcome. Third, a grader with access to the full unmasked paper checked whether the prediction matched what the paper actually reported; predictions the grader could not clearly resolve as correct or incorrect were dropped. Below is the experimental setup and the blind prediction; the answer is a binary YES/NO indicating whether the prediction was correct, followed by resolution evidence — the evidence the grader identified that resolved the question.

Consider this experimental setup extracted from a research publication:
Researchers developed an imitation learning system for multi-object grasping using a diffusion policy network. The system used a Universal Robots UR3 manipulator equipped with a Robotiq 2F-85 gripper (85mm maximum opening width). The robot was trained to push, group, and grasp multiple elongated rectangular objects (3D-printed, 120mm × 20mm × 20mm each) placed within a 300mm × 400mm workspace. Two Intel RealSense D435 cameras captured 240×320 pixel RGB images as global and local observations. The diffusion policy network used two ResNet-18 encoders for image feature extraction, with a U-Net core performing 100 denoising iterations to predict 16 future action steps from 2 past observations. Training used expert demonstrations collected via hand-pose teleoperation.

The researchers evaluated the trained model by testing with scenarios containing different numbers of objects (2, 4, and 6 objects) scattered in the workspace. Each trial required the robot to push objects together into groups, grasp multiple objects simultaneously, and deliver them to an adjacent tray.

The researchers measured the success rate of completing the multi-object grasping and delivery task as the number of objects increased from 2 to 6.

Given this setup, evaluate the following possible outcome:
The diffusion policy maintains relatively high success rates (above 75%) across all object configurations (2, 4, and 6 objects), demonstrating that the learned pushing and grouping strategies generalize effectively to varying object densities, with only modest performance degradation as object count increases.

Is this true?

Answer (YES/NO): NO